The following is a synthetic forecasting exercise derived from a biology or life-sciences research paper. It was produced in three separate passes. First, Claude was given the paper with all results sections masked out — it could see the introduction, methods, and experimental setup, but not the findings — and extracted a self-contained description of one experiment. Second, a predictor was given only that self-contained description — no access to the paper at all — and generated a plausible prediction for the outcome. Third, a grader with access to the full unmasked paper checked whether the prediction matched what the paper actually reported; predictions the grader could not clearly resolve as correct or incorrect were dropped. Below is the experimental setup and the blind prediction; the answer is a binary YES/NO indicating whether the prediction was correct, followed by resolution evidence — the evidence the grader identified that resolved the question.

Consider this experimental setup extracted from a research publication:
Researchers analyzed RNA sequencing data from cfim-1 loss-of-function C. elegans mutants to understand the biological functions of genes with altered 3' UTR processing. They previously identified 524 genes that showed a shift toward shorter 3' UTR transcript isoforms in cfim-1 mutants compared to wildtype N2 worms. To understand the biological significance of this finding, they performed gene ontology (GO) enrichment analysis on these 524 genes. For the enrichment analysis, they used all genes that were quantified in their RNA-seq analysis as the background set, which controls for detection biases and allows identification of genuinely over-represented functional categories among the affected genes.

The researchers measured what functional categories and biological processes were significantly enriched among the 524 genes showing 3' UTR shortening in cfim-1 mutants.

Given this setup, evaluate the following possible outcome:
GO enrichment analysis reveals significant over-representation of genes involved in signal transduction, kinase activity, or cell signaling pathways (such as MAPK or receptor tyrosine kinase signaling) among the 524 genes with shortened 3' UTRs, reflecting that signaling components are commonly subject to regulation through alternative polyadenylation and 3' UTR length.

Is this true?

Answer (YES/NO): NO